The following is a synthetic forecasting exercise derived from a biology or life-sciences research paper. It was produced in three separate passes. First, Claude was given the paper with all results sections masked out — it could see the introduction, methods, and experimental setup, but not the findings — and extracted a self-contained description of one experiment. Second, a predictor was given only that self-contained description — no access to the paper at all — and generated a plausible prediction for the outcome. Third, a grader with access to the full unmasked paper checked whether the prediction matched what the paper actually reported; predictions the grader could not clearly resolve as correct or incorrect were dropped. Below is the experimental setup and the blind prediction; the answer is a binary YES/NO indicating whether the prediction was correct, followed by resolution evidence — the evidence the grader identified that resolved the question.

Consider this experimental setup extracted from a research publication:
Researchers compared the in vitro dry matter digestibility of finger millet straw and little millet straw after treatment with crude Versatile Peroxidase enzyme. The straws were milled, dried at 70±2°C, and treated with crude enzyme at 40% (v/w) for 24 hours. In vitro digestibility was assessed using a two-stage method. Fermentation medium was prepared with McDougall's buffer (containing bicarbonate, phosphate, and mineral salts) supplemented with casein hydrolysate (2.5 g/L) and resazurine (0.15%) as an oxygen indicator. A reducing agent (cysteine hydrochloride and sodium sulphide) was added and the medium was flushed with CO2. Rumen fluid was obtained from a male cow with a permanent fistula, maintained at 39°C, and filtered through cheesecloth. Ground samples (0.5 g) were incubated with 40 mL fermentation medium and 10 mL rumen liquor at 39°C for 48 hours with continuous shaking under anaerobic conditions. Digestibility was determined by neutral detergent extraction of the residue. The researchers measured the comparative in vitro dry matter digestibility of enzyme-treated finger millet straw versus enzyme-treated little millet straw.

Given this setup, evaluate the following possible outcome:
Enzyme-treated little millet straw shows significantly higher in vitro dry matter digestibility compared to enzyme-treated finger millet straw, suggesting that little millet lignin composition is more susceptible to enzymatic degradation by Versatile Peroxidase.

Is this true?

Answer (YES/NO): NO